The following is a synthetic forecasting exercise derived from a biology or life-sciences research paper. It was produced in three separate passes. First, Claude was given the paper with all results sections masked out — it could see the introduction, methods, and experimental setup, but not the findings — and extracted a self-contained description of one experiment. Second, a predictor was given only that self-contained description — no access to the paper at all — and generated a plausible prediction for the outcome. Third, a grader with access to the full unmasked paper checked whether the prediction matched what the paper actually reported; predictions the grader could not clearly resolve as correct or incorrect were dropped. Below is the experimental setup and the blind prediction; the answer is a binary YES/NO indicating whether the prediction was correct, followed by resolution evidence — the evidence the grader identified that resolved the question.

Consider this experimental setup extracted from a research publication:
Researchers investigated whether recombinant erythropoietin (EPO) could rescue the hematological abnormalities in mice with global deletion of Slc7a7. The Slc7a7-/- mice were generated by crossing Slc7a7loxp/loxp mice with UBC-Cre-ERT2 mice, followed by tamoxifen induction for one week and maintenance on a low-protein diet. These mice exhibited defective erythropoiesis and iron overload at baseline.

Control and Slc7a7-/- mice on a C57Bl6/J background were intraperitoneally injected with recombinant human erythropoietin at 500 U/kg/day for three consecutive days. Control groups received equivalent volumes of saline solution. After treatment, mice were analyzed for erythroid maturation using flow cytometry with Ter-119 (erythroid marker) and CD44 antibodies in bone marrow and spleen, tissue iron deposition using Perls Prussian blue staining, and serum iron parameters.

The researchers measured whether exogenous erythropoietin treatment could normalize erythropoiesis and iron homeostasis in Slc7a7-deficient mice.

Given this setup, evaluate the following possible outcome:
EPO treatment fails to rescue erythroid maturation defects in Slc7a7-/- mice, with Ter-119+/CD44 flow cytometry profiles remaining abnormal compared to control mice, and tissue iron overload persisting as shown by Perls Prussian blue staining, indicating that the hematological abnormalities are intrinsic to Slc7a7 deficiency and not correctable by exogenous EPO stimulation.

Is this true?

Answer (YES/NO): NO